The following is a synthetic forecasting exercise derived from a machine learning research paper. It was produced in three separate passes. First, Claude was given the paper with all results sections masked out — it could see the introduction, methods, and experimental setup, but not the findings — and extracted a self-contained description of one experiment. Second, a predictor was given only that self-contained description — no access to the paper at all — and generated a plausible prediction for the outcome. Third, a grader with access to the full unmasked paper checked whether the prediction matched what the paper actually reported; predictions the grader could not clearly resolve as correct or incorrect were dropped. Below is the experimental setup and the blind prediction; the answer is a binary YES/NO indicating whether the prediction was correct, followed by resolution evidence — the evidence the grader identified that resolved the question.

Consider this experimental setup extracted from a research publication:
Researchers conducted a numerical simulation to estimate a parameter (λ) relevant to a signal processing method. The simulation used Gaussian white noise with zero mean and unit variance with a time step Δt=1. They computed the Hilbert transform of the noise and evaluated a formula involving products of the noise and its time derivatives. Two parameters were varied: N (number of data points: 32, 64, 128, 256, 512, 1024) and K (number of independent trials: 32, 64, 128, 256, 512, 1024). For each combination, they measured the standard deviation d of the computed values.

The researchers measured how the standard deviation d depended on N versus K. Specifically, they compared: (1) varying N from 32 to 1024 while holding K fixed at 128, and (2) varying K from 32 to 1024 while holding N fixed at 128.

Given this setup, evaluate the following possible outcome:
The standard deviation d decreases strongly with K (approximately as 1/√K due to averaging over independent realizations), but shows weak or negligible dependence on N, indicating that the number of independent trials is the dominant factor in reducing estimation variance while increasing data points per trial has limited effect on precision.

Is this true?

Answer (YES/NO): YES